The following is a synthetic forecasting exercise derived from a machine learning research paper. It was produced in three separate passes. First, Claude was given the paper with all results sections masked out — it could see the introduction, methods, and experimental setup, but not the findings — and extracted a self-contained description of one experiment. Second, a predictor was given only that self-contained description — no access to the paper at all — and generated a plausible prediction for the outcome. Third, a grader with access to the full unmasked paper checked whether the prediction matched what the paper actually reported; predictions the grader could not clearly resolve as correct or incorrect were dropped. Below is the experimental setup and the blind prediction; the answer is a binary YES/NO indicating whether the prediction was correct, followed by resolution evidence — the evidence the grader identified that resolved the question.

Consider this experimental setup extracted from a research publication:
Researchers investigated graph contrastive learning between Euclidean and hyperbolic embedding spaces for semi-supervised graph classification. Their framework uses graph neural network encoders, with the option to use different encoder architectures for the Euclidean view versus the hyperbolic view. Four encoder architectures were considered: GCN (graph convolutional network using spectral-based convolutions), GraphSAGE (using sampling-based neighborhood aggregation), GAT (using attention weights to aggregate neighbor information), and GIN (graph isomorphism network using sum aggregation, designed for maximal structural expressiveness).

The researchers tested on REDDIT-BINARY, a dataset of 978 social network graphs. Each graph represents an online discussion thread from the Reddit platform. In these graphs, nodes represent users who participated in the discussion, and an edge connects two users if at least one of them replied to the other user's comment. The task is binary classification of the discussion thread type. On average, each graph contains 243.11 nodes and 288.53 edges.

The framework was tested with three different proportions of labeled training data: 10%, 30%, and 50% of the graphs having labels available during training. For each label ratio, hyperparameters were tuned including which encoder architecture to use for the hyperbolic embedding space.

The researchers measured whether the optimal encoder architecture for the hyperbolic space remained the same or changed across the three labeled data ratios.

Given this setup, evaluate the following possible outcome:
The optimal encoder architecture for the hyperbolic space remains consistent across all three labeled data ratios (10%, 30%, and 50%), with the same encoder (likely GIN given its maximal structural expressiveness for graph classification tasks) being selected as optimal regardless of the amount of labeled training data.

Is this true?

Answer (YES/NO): NO